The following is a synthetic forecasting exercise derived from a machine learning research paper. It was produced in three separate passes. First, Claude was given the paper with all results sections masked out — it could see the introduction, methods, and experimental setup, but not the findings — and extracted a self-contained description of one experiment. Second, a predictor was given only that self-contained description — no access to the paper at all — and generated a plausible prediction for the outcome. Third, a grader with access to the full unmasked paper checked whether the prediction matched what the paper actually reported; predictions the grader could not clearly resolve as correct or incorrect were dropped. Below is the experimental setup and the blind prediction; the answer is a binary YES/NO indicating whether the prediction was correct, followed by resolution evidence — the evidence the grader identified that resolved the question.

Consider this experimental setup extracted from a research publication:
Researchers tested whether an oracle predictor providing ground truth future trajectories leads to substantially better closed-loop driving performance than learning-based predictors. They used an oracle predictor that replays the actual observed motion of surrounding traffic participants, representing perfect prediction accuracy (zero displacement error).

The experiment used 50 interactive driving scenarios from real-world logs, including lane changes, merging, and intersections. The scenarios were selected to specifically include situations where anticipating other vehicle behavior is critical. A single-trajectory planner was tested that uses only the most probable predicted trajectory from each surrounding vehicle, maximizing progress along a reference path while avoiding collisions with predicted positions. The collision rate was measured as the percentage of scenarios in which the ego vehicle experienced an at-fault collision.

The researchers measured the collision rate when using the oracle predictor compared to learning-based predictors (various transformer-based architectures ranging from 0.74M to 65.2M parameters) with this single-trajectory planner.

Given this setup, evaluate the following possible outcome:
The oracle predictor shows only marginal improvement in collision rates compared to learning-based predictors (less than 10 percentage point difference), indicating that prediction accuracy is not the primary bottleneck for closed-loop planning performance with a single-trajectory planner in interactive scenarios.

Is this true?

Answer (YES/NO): YES